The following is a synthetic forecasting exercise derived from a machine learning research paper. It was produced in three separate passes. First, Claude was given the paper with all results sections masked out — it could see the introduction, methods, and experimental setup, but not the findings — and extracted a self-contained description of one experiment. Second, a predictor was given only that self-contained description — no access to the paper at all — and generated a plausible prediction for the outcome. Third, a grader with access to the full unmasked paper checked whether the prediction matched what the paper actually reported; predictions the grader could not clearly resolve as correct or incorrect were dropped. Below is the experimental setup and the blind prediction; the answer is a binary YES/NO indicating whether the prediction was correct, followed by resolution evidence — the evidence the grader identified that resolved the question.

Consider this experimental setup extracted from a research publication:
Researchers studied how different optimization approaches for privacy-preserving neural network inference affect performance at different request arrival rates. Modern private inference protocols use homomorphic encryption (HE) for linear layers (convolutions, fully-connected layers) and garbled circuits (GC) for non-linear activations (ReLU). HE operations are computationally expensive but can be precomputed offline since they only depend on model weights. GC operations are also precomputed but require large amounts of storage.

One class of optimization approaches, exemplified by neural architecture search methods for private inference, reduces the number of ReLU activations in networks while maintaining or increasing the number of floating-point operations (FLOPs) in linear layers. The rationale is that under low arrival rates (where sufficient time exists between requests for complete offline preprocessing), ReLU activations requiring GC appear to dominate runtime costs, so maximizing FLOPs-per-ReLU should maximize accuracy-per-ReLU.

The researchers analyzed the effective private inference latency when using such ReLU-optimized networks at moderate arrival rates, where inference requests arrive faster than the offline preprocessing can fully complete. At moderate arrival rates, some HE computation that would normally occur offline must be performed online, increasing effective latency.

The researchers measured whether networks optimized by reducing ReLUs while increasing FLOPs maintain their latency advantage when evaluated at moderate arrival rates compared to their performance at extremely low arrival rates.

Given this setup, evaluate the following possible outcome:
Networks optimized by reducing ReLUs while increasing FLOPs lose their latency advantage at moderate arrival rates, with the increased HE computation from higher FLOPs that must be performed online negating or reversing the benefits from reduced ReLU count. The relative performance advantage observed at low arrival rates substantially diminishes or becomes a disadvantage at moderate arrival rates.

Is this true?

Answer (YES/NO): YES